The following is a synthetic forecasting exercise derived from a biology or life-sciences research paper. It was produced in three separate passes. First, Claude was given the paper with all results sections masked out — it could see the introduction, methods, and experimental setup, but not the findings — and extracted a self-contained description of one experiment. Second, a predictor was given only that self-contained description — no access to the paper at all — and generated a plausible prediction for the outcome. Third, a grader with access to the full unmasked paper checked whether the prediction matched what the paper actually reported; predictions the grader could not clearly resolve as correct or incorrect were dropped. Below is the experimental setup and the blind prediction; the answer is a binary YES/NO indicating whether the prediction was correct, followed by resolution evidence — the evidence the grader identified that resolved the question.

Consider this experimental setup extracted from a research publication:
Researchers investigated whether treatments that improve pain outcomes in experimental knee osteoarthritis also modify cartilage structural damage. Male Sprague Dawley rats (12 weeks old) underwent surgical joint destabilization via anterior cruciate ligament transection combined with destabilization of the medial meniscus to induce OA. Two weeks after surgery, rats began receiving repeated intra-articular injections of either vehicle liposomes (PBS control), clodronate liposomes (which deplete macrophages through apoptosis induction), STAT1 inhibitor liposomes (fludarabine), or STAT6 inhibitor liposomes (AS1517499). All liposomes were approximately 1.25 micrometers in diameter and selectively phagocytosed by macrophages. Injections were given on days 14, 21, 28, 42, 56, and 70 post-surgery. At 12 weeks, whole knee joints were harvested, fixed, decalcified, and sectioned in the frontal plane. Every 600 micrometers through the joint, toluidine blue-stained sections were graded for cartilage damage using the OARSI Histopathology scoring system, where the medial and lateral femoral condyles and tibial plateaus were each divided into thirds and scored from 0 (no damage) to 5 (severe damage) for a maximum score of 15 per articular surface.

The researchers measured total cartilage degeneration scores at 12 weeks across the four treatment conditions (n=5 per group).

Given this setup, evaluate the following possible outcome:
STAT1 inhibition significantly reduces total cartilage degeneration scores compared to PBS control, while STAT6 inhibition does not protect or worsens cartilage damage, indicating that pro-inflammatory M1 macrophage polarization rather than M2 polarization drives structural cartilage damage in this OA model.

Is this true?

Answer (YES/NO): NO